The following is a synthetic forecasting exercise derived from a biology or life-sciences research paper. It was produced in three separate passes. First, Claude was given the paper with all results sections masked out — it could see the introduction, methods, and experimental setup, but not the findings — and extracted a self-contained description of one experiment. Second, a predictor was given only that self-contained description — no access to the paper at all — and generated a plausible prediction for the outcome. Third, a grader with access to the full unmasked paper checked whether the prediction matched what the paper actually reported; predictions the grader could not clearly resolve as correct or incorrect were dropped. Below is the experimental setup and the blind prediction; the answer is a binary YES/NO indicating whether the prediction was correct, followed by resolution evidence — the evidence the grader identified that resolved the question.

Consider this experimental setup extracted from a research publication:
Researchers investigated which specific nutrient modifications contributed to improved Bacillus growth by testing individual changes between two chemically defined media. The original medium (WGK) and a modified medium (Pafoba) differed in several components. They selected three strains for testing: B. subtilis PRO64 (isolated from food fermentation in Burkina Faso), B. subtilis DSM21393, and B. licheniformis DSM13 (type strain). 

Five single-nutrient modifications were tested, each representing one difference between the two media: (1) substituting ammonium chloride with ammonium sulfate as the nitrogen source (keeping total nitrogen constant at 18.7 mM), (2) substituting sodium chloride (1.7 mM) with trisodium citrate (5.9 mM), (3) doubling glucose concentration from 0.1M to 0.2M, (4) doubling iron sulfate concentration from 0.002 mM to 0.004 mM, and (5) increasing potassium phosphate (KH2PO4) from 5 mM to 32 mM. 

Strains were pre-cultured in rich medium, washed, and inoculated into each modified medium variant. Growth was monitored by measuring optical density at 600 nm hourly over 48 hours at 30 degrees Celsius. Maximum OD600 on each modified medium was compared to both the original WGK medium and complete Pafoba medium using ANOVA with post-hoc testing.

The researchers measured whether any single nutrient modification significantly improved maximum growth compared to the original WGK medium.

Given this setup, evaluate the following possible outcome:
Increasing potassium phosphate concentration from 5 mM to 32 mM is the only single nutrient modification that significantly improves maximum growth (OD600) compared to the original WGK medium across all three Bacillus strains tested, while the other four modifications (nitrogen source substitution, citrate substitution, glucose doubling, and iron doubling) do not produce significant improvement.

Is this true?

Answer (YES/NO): NO